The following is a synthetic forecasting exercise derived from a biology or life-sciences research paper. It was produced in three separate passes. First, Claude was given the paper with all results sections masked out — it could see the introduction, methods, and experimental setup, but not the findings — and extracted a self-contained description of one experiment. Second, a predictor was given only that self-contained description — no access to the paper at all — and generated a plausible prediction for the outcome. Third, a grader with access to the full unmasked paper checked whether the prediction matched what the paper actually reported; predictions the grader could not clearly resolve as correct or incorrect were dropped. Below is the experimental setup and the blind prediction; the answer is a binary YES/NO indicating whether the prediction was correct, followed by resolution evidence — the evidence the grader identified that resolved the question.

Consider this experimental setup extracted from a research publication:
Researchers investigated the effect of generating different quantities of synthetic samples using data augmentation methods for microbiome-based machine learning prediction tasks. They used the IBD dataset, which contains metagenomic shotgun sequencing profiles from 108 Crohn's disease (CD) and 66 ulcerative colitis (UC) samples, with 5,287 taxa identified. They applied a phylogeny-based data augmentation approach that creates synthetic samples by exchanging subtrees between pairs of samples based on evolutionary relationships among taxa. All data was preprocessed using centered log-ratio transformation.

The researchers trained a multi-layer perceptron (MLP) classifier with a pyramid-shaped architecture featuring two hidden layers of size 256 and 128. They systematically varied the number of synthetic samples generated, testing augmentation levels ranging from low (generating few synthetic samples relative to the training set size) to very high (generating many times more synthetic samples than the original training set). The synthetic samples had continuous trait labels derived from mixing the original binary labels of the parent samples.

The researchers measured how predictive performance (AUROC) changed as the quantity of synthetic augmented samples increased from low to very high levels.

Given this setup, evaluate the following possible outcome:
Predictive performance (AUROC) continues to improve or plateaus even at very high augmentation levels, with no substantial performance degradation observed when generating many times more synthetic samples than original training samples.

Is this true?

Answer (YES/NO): NO